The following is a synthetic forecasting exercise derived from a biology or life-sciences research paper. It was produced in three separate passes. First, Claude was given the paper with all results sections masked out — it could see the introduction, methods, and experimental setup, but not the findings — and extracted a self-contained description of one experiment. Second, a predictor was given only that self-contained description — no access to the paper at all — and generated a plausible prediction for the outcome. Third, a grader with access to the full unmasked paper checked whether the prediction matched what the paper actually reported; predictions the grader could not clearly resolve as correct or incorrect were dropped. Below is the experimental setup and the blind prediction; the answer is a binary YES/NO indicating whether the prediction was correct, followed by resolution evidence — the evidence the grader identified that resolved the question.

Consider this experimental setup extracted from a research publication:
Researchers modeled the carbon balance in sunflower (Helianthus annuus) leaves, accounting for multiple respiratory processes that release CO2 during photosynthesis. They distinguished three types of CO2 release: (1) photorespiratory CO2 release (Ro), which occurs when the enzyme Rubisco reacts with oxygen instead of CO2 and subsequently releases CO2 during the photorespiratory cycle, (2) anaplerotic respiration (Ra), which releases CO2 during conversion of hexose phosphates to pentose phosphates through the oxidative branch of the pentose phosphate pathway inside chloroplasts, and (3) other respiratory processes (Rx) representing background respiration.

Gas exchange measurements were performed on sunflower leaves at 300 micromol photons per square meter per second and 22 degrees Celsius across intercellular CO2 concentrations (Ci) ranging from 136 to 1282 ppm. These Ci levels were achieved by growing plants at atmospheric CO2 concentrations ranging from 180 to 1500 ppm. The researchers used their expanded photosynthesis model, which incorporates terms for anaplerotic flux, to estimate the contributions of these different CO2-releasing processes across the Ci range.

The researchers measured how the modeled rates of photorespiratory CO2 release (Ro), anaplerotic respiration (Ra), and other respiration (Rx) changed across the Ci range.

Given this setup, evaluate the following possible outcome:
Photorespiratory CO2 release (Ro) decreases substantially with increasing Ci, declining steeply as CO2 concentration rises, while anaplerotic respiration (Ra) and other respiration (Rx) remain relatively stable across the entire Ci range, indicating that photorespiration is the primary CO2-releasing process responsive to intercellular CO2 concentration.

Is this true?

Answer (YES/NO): NO